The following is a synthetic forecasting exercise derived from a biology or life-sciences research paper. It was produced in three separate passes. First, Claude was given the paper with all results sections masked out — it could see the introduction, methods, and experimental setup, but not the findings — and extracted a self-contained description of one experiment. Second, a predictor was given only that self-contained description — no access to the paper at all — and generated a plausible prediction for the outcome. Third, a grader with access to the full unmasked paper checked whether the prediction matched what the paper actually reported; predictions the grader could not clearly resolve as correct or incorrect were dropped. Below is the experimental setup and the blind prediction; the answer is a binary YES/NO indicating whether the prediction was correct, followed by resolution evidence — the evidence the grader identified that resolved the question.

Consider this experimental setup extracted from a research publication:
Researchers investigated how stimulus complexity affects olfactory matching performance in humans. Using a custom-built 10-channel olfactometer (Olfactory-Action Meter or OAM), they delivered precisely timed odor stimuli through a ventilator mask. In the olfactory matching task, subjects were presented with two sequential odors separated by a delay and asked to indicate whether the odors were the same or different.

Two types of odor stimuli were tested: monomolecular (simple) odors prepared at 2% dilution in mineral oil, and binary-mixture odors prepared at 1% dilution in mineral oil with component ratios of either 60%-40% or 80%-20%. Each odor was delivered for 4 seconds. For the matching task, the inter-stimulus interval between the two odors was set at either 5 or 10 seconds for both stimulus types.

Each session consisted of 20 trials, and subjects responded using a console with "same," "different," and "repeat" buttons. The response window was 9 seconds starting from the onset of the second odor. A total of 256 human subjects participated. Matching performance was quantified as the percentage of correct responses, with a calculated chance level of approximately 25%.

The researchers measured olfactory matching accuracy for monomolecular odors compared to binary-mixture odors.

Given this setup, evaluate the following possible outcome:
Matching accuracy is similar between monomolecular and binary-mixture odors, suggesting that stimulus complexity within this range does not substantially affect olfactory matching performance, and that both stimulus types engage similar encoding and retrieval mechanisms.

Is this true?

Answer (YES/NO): NO